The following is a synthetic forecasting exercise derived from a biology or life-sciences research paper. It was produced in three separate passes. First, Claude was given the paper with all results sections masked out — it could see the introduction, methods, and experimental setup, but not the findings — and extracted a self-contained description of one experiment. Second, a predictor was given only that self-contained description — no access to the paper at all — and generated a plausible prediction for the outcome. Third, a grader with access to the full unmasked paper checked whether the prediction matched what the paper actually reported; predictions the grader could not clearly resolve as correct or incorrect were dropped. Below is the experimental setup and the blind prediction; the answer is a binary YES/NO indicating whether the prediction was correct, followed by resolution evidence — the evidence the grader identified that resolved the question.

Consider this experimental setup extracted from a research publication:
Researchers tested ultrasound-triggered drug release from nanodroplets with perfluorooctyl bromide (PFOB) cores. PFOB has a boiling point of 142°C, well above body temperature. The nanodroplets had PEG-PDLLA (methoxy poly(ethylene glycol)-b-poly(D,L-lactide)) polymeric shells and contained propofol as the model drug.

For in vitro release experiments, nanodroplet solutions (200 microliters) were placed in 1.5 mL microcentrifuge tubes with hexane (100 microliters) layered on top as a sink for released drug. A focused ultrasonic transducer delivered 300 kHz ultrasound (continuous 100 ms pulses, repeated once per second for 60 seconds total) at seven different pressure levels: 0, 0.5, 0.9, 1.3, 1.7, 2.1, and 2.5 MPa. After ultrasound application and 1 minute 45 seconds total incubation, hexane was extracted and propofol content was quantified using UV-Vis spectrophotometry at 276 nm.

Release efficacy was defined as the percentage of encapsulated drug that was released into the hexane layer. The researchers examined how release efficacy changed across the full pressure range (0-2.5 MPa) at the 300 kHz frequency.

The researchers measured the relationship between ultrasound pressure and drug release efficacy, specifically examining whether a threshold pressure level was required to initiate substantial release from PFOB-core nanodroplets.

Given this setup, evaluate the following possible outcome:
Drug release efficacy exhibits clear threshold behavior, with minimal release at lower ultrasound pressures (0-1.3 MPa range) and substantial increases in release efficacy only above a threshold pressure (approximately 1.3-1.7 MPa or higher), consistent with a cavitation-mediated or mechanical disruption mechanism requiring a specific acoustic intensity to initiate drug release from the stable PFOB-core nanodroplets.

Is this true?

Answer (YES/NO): NO